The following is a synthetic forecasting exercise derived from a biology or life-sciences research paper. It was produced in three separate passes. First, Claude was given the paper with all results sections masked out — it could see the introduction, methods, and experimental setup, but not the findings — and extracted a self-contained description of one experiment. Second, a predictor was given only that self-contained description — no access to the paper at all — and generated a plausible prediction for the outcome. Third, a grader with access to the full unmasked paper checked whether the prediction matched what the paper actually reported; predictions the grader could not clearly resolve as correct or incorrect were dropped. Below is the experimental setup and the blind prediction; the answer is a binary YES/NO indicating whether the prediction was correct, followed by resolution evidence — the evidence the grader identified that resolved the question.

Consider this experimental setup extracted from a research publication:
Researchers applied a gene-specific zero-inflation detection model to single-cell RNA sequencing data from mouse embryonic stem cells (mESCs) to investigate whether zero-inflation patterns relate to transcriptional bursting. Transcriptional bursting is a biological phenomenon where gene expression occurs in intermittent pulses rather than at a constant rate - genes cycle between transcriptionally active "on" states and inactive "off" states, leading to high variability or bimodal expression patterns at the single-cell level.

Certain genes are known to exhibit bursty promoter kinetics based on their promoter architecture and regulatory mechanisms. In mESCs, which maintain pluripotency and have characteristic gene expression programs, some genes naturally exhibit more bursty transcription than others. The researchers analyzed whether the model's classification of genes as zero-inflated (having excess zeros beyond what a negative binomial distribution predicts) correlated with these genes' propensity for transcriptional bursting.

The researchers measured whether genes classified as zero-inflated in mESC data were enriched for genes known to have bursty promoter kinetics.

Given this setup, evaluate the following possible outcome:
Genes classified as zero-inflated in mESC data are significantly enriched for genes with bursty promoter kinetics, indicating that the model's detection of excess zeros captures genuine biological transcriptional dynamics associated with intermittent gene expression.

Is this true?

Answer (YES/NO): YES